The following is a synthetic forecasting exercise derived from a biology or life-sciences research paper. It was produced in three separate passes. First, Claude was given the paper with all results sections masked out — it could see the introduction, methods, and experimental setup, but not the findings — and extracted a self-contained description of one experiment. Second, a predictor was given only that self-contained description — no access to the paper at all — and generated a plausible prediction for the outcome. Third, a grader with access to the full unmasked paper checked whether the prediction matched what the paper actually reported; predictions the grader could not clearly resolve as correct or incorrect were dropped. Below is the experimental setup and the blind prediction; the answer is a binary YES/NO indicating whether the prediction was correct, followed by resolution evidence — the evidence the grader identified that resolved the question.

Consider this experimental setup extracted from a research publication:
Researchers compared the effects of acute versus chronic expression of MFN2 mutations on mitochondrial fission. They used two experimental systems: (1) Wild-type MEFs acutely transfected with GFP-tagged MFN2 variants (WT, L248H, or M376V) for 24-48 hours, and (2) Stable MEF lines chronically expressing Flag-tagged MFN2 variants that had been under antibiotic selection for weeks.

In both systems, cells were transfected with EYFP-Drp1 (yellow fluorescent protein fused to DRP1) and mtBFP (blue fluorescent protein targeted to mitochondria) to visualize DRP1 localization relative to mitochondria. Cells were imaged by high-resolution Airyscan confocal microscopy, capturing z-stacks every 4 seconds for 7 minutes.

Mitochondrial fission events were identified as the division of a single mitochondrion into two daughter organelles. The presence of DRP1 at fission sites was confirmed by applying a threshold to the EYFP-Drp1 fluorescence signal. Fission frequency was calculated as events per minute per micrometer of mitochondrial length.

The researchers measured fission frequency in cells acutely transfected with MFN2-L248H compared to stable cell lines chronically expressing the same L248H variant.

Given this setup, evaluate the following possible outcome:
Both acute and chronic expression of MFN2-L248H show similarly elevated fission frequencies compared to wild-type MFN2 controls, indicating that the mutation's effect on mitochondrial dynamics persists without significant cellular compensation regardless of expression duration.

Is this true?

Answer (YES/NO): NO